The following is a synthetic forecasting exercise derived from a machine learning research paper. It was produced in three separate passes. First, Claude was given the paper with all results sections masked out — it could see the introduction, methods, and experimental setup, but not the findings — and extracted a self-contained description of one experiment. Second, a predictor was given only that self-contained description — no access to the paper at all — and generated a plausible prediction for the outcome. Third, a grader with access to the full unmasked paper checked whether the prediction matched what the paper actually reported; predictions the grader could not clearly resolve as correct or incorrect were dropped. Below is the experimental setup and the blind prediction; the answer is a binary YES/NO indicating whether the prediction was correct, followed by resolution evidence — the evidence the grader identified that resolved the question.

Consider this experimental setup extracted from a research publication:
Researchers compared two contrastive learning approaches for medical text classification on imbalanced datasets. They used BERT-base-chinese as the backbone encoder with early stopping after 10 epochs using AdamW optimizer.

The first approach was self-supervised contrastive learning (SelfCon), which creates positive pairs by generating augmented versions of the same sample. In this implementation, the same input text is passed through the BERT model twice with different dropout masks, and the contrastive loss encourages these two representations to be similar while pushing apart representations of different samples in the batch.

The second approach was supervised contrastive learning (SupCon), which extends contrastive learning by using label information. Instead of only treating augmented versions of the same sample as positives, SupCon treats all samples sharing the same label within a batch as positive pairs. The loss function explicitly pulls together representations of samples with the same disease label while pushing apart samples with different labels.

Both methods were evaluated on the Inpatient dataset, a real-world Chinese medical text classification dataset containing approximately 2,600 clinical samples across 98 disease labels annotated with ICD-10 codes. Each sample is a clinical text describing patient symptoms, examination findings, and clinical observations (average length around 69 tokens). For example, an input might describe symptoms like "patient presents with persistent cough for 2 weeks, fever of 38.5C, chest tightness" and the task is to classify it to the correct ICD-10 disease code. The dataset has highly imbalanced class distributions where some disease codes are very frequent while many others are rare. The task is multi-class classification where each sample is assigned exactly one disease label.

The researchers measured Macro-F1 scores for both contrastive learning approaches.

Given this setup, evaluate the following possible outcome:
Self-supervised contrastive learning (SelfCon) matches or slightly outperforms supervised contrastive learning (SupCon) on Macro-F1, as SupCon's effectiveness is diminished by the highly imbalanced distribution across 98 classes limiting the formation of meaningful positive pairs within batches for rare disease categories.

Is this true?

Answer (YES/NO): NO